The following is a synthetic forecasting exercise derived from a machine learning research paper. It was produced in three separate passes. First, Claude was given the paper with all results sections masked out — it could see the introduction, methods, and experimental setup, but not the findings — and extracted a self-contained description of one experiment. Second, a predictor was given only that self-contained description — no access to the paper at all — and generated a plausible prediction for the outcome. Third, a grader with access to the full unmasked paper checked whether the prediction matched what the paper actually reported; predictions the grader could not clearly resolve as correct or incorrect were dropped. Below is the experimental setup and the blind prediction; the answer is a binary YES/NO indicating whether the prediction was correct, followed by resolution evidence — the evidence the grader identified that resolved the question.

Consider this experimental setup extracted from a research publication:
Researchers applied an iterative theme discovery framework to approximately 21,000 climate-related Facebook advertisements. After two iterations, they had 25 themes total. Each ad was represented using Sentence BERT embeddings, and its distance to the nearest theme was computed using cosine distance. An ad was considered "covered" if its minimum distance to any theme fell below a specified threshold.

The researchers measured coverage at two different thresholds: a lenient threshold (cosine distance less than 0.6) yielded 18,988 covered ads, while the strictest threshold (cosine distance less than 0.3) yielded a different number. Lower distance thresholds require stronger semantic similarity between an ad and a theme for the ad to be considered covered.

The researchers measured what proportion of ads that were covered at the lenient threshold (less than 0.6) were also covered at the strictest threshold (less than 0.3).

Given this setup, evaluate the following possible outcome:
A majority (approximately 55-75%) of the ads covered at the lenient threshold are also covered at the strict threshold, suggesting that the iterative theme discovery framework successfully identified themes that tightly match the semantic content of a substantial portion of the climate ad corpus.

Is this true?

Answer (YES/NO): NO